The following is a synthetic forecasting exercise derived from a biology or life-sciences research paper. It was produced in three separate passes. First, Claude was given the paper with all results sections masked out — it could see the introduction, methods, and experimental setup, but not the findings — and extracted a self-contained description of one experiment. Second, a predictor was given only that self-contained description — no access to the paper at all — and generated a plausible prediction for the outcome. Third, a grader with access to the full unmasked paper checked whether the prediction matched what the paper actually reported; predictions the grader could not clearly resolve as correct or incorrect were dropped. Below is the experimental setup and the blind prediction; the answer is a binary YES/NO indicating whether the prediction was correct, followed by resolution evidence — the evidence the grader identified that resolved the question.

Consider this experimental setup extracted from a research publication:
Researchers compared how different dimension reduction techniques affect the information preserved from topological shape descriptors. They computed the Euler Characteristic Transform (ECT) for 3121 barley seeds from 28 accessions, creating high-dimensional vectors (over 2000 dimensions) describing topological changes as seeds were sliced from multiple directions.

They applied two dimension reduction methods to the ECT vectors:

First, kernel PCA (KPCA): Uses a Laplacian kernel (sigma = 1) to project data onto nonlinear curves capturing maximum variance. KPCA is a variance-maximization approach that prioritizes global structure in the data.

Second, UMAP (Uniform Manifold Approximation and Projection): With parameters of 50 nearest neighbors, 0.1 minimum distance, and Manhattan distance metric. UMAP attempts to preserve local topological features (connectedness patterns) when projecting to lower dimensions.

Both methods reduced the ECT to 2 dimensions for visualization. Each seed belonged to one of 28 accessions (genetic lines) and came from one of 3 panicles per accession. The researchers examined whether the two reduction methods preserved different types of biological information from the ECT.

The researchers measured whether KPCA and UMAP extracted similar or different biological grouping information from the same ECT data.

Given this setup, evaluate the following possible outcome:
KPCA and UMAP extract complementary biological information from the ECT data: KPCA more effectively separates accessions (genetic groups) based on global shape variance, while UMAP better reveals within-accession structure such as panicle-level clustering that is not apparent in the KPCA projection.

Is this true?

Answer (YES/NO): NO